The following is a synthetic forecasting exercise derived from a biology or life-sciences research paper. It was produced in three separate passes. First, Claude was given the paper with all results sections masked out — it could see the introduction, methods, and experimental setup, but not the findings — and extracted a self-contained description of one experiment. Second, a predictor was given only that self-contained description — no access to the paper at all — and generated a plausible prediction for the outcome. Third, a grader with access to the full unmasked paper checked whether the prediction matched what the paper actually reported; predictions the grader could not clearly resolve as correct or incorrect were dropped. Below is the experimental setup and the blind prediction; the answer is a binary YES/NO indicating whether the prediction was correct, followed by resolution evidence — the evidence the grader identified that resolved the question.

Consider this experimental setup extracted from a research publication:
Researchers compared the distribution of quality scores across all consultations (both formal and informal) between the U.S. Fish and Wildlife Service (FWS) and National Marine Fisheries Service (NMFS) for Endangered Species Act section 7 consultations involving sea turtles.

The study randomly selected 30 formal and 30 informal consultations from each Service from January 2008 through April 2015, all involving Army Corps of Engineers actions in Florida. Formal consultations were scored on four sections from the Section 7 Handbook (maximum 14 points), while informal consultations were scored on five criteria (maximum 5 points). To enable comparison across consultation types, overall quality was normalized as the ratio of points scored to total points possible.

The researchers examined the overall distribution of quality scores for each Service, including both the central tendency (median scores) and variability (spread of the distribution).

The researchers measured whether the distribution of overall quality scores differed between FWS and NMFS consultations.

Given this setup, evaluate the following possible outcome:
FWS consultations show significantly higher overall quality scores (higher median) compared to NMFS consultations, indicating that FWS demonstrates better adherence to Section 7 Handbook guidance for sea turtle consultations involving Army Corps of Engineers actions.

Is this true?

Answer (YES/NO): NO